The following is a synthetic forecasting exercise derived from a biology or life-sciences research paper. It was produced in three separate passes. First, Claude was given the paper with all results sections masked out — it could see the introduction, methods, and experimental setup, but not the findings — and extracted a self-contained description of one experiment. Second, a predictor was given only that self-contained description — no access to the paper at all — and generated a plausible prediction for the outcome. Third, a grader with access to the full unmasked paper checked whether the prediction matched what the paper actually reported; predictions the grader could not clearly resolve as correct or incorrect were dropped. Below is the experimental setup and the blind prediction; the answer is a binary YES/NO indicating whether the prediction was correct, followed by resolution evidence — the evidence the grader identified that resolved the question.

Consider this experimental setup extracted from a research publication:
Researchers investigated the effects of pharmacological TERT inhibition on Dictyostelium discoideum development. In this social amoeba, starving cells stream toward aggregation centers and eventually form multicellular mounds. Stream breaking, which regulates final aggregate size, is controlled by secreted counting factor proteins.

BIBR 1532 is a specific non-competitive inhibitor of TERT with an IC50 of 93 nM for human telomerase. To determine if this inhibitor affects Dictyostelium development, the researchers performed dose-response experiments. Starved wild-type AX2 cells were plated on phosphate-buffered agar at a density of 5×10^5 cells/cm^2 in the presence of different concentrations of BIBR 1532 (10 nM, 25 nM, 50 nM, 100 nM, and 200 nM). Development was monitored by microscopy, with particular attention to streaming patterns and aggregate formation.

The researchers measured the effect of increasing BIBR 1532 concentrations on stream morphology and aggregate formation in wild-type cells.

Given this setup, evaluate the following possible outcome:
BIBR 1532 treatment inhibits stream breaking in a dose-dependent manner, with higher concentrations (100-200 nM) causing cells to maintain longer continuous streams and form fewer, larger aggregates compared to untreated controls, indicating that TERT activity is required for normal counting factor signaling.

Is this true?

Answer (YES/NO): NO